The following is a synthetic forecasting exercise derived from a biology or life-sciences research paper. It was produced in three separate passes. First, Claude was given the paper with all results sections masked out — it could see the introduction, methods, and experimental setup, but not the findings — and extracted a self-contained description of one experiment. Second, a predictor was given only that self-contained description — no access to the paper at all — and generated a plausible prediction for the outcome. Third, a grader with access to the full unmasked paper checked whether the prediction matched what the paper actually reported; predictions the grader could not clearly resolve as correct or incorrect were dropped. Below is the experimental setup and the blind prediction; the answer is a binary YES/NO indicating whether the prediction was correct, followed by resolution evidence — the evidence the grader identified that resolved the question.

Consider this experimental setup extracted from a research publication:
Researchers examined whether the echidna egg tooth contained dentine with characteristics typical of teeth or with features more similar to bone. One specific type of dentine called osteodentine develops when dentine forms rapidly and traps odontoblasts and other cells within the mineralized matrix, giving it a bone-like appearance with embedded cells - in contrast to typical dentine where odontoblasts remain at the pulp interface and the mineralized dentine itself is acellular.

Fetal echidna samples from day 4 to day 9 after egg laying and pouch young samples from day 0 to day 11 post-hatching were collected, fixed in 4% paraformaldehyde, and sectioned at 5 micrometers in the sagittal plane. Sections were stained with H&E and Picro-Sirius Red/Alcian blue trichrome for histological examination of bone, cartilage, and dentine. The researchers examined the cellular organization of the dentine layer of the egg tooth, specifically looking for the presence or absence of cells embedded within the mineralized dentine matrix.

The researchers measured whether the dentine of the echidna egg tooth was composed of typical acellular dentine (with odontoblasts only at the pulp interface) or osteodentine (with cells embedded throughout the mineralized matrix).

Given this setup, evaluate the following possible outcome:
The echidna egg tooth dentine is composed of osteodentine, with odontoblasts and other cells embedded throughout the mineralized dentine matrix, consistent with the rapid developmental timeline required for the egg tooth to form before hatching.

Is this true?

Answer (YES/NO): NO